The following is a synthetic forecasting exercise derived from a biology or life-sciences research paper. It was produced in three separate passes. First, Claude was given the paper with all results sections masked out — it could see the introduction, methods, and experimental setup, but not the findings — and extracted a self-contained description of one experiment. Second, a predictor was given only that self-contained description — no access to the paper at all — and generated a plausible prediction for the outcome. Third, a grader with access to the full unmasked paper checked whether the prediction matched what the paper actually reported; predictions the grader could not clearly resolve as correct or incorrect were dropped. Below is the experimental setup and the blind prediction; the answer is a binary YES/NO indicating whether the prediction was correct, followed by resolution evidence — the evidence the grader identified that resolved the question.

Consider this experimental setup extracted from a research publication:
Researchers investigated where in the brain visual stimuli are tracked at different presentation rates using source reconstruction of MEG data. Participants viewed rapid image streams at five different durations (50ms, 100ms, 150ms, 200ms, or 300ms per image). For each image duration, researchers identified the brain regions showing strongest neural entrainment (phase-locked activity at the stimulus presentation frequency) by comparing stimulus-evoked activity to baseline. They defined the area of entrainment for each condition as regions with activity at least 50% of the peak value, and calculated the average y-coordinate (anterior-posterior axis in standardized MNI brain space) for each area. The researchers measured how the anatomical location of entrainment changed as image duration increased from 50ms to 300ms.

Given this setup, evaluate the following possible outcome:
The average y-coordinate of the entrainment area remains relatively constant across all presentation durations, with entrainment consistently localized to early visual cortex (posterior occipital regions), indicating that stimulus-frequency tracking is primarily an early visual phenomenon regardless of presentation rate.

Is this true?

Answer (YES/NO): NO